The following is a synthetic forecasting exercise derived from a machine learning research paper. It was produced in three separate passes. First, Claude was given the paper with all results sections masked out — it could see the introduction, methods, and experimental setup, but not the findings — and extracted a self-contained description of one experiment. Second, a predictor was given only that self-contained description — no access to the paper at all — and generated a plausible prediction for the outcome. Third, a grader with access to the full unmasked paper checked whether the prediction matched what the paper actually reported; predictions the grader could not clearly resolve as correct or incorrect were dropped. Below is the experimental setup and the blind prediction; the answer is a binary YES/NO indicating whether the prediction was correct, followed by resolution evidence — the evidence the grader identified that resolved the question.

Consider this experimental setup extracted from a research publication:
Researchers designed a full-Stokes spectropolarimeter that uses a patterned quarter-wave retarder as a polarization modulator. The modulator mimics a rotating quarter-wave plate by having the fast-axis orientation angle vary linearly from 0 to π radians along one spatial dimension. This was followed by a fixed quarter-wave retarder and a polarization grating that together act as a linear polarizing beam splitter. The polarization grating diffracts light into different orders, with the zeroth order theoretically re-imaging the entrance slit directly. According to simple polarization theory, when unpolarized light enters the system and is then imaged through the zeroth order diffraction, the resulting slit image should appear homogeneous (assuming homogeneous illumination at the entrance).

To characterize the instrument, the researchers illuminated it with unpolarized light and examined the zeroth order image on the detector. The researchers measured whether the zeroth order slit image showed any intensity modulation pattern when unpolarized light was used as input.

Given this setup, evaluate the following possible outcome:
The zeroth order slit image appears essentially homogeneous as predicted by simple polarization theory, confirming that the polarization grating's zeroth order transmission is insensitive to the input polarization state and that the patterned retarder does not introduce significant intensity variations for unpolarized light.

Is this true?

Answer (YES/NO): NO